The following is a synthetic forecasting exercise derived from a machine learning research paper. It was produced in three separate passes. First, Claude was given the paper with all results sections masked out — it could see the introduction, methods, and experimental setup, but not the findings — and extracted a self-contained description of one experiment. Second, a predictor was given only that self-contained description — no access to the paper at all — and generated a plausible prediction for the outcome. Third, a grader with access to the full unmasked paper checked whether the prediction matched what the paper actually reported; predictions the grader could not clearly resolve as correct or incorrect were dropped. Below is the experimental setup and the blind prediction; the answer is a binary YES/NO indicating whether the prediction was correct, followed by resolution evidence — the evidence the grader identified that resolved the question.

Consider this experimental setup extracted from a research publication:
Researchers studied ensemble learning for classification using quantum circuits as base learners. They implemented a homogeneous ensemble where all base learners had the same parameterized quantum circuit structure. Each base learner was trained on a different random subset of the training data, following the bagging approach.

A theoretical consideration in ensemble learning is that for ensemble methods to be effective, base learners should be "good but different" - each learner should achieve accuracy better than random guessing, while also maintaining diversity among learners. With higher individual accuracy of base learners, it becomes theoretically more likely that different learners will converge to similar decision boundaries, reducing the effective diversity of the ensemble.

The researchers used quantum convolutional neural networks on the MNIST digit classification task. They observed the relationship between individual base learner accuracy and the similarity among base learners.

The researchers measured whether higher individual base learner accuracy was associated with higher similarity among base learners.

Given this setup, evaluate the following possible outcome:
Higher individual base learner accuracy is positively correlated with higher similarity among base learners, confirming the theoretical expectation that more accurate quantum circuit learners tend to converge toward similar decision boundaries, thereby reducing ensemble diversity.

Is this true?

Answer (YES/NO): YES